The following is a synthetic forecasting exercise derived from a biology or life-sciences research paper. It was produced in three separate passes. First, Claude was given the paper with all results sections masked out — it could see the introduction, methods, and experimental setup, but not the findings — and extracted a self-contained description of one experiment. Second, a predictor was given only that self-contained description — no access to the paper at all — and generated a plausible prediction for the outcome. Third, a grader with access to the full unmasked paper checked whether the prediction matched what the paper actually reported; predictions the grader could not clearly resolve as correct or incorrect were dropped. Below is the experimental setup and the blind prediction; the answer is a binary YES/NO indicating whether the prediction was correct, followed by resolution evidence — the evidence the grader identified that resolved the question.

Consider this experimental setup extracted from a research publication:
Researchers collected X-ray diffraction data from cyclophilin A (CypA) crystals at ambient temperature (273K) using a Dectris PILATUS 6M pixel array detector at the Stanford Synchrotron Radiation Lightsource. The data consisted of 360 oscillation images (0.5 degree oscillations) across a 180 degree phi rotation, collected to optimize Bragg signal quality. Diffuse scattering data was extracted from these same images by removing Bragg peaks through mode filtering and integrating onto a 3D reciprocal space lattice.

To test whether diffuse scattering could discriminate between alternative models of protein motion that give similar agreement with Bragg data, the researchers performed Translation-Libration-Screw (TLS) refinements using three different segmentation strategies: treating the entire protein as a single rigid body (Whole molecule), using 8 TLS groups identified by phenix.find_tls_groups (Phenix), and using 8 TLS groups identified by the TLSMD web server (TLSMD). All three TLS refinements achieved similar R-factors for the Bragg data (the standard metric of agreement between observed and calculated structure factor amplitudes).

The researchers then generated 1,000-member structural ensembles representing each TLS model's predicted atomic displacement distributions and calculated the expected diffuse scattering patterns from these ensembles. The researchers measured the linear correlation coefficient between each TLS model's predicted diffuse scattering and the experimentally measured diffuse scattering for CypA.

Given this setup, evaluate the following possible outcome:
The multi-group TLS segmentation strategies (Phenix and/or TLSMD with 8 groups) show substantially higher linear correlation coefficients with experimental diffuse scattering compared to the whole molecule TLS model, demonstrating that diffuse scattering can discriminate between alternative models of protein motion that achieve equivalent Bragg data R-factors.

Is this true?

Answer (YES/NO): NO